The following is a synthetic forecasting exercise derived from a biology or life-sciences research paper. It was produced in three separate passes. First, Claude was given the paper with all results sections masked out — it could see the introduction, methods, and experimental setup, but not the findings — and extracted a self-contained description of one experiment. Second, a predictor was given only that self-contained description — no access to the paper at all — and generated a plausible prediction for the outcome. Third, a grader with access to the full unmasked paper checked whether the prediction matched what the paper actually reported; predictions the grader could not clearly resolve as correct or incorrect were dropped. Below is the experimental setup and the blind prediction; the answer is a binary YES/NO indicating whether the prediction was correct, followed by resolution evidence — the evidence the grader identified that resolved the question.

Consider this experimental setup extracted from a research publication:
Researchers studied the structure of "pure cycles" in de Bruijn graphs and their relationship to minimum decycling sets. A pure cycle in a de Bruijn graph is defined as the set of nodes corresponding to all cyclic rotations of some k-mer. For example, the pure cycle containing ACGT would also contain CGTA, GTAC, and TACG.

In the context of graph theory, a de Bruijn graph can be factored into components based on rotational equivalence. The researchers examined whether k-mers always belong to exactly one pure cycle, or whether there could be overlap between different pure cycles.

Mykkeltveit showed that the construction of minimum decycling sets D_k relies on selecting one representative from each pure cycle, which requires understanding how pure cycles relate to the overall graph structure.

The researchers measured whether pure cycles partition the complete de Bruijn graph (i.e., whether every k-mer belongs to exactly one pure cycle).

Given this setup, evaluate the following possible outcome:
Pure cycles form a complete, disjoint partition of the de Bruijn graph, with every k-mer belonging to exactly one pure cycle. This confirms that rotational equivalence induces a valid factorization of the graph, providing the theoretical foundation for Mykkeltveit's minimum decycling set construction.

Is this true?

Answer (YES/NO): YES